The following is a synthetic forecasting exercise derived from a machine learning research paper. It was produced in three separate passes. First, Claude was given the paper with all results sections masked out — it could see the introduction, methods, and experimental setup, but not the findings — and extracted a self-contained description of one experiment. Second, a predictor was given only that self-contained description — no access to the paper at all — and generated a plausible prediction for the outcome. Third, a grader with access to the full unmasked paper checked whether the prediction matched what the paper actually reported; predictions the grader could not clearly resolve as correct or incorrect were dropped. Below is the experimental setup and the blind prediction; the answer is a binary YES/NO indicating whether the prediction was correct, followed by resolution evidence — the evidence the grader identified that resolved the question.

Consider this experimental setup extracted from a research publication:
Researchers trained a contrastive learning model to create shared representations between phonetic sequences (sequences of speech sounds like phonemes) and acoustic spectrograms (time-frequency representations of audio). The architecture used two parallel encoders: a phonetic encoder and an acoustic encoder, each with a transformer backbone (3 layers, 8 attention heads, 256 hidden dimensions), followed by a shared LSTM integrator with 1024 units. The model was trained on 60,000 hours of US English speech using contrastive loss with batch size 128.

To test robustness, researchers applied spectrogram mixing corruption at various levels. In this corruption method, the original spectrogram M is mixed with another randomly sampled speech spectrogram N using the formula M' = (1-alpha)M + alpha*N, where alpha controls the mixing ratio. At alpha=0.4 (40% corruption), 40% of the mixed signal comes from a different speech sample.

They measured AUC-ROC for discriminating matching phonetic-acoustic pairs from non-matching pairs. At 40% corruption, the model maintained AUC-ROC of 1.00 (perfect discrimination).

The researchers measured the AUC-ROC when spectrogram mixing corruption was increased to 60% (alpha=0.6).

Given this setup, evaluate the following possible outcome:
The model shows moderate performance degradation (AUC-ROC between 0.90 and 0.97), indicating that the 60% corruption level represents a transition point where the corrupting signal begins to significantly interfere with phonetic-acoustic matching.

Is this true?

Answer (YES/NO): NO